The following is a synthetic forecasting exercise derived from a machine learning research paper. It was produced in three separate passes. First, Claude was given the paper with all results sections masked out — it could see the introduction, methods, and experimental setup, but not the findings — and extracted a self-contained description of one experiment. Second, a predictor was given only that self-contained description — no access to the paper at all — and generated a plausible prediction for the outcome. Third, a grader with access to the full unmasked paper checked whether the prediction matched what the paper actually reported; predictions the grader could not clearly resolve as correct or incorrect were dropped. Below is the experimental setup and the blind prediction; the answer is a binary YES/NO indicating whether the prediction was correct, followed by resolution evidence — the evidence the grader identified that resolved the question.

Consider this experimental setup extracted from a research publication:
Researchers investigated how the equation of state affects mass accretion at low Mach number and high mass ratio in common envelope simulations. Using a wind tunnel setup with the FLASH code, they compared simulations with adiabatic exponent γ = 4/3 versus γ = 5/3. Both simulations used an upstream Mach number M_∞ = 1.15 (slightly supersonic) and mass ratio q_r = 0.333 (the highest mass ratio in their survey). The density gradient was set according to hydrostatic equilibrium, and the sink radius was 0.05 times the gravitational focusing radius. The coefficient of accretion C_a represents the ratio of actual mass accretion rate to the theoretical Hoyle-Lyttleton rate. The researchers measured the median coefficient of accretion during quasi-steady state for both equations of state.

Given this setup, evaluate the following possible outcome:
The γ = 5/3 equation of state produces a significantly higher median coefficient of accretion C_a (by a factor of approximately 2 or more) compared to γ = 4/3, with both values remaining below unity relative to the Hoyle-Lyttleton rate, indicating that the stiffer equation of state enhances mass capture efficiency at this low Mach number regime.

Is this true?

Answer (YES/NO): NO